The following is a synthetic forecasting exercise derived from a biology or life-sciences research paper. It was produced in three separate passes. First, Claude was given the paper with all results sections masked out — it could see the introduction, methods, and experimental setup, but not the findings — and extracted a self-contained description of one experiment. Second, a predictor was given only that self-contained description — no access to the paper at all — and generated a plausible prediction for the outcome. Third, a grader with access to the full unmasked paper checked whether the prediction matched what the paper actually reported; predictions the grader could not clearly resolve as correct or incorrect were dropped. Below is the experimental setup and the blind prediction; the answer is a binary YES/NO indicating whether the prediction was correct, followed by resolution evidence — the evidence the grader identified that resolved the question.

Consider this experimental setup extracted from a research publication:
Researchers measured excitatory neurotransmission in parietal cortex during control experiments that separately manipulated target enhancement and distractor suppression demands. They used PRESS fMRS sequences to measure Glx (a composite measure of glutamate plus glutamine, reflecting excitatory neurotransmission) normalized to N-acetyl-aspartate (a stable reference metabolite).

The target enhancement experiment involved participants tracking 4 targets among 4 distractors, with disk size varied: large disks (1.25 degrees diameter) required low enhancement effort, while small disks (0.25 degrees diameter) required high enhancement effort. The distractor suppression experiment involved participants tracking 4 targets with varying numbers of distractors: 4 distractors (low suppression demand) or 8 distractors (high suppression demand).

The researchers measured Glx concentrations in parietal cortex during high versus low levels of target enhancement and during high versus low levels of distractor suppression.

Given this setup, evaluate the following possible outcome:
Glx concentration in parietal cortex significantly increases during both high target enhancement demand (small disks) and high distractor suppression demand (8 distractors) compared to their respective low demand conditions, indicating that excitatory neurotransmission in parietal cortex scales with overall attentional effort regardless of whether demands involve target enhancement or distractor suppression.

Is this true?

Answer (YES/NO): NO